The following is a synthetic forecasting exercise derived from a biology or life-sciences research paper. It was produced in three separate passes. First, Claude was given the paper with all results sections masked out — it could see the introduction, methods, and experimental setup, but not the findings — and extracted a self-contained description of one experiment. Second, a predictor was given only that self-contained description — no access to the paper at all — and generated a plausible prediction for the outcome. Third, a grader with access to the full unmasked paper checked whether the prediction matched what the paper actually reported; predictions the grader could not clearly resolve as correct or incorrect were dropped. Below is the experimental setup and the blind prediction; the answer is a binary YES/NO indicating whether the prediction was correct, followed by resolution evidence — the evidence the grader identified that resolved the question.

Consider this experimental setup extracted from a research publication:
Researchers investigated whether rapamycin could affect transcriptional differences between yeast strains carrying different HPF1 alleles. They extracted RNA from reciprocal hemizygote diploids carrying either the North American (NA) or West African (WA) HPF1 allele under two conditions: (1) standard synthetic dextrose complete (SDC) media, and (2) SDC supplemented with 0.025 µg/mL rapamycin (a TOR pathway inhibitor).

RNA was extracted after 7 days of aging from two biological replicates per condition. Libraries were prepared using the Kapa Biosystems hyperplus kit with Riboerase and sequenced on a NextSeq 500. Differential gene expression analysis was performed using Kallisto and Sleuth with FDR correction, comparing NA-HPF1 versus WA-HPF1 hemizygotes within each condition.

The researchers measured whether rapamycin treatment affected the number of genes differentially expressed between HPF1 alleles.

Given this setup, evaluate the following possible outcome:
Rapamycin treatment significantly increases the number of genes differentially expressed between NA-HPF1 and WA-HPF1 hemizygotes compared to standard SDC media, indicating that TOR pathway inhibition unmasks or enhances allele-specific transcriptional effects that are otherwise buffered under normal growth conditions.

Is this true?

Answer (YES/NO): NO